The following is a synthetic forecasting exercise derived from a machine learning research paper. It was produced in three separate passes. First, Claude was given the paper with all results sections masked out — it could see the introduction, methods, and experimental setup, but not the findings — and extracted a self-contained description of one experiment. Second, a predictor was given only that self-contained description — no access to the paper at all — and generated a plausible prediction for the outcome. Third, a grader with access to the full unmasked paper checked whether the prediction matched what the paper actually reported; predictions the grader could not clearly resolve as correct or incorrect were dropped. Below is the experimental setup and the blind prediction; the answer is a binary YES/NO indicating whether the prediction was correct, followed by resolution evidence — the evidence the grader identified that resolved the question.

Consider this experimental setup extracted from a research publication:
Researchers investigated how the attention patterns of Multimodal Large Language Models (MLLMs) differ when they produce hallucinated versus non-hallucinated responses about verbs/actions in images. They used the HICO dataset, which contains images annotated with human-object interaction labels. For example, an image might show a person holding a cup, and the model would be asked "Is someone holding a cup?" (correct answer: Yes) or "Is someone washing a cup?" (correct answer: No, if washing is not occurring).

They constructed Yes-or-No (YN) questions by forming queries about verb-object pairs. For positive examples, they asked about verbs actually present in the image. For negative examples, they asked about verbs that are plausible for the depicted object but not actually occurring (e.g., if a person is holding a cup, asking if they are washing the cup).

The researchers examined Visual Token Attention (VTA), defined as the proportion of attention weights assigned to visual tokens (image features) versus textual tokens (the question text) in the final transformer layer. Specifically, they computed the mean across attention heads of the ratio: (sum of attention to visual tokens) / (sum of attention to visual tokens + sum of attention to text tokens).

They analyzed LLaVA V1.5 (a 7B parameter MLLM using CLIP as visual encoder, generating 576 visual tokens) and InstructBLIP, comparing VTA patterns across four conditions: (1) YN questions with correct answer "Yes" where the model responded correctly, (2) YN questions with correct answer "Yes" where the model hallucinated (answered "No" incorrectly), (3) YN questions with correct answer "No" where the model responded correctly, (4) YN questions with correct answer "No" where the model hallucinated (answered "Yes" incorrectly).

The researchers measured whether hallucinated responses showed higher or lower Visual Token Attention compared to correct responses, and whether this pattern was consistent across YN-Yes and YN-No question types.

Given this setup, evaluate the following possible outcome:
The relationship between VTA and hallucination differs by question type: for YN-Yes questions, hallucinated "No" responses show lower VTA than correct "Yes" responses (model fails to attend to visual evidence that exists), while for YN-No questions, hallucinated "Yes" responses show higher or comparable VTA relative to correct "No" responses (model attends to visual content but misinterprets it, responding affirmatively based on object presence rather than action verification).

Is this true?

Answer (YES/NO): YES